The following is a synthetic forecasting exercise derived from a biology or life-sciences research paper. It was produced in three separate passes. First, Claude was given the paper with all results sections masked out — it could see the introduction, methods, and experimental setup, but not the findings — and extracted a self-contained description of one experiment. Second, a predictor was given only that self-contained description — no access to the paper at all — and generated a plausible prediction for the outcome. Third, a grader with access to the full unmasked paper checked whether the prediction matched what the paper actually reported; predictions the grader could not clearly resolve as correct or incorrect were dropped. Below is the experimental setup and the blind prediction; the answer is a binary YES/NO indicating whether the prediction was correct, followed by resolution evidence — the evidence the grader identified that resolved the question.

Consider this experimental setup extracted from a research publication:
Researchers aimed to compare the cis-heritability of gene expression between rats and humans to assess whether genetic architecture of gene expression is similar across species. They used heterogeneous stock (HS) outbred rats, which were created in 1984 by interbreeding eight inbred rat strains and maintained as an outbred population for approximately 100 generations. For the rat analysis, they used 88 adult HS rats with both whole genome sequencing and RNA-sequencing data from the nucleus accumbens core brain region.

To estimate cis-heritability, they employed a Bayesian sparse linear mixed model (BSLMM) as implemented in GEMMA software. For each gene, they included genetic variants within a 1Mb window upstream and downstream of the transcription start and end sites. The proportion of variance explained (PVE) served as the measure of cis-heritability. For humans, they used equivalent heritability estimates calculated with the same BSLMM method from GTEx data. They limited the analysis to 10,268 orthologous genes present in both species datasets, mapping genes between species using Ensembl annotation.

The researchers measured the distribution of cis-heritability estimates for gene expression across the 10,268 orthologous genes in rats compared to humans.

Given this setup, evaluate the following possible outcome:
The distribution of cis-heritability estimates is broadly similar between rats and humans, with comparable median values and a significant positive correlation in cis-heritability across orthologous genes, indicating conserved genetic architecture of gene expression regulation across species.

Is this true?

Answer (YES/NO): NO